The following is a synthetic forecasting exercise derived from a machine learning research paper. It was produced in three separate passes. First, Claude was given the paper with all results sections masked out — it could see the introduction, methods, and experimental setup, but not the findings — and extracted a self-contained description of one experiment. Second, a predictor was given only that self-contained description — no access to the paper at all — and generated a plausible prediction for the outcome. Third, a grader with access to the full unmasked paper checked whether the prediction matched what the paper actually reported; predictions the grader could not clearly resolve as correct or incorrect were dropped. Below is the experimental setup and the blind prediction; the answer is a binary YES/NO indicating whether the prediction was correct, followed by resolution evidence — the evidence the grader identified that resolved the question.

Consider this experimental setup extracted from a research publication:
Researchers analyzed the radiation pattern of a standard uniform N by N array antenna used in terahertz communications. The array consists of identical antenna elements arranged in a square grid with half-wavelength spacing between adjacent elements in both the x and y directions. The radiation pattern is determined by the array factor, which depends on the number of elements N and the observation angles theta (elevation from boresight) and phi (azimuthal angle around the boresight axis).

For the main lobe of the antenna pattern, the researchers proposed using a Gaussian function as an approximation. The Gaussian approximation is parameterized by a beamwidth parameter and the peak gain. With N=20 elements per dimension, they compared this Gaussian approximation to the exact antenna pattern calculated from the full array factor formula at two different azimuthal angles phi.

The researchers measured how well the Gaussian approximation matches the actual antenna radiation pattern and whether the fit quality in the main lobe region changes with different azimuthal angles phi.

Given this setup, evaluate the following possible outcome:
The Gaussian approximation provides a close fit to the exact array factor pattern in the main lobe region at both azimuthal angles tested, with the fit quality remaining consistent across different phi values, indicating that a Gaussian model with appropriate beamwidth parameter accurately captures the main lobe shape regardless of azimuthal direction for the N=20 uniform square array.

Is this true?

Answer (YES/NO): YES